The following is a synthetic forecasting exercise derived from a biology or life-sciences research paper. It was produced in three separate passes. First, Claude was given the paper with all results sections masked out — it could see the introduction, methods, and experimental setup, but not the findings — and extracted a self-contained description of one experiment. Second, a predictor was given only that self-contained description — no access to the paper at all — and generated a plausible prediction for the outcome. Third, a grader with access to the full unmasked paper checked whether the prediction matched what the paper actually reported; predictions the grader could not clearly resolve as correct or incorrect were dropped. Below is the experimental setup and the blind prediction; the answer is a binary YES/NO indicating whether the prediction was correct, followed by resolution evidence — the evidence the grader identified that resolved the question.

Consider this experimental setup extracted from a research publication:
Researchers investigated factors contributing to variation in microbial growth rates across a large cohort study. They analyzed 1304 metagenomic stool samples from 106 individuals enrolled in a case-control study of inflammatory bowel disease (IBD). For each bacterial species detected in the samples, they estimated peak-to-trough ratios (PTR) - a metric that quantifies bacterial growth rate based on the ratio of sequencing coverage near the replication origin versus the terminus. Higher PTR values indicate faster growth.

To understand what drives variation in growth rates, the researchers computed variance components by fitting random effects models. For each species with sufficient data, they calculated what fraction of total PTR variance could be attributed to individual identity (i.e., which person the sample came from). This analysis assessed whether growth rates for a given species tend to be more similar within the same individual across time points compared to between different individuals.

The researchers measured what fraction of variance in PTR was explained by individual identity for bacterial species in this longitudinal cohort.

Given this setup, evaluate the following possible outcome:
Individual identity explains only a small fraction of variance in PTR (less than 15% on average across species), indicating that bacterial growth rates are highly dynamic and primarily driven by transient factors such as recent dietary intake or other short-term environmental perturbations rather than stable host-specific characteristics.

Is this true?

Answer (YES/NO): NO